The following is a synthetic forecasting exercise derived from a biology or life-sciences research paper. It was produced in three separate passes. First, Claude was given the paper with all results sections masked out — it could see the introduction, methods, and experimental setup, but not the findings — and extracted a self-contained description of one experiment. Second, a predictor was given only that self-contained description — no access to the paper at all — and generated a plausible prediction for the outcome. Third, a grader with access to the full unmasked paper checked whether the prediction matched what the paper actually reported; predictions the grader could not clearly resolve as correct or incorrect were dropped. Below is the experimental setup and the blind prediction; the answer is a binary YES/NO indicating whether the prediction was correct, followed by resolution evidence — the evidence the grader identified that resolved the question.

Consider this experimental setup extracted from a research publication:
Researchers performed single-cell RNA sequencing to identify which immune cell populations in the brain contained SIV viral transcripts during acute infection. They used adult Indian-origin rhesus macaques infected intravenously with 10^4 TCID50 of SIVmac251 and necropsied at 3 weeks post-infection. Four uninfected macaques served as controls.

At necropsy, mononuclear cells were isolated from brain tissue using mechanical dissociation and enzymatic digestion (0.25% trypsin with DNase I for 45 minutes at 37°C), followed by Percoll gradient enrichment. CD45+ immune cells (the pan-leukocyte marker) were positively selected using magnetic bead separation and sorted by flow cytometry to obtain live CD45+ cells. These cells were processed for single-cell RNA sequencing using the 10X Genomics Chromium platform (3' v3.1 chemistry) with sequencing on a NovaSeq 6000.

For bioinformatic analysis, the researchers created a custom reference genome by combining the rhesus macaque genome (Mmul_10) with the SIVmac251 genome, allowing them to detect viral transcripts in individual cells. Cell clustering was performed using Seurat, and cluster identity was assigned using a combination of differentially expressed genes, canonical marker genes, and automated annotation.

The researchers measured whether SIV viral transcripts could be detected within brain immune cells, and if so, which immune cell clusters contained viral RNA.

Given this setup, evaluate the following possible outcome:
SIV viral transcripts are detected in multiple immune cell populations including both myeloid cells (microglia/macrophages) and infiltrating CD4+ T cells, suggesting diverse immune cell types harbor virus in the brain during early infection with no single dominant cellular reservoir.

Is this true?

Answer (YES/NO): NO